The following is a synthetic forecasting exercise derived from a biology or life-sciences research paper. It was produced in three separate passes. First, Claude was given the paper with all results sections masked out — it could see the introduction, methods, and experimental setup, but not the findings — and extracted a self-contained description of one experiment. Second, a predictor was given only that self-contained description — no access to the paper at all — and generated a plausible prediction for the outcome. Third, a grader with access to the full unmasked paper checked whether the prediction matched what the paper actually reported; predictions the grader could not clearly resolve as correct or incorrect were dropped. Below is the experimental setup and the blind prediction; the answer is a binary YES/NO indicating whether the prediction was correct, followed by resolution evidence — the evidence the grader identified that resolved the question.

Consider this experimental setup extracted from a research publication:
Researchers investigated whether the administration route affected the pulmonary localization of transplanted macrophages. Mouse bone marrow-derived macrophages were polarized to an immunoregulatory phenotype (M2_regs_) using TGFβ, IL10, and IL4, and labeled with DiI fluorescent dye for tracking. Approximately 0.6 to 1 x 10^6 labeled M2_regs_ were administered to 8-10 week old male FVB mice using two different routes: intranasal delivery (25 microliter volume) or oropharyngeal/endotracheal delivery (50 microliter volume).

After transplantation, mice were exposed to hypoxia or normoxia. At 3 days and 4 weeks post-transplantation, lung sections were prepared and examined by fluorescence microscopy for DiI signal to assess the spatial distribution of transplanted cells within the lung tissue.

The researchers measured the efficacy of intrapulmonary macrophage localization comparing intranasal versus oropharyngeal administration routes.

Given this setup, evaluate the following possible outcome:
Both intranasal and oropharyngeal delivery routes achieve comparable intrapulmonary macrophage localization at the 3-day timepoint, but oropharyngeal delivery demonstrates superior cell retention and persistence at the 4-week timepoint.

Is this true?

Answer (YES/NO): NO